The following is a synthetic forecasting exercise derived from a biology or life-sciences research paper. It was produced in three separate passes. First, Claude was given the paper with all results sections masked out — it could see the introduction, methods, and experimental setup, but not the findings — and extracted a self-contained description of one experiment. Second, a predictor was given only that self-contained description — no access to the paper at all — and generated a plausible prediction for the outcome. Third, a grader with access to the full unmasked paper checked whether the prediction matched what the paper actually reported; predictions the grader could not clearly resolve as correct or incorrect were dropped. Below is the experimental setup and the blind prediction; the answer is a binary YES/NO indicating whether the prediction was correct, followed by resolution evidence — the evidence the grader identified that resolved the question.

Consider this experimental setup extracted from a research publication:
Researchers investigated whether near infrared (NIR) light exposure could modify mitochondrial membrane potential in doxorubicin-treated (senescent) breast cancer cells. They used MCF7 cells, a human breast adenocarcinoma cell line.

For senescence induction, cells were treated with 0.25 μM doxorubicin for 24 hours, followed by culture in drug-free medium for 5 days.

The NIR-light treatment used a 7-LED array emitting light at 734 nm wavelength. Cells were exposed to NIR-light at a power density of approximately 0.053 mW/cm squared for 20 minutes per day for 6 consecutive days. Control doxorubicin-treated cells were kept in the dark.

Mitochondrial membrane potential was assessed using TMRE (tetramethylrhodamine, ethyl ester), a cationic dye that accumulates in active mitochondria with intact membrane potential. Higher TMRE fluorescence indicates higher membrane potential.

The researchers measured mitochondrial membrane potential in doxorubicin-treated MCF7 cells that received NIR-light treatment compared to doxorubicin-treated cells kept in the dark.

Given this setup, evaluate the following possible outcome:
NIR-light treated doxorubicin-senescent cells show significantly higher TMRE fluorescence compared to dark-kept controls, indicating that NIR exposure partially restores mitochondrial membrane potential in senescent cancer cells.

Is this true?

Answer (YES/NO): NO